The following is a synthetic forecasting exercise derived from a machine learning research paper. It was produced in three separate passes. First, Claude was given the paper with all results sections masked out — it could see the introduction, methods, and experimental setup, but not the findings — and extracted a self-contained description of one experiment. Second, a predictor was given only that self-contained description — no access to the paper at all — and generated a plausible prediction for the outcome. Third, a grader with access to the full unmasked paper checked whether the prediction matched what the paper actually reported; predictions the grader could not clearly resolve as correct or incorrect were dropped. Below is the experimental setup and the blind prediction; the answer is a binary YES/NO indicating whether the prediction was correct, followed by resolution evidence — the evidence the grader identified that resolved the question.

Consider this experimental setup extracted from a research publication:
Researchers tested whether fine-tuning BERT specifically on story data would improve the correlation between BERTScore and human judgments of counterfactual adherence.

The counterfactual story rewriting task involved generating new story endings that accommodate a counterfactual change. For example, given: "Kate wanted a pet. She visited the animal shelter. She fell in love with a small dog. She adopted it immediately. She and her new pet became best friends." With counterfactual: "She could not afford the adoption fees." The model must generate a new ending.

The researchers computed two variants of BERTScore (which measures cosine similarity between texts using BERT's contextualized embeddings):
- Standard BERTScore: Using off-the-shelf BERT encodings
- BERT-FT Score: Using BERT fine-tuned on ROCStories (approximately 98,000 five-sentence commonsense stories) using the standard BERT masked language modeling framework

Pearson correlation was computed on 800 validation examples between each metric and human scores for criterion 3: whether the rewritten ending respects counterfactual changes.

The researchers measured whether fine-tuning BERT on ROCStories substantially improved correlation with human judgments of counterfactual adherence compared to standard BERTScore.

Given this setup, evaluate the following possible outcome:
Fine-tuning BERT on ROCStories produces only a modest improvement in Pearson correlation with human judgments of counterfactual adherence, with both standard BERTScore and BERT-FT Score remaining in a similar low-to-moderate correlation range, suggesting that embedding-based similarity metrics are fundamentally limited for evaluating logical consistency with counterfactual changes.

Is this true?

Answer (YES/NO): YES